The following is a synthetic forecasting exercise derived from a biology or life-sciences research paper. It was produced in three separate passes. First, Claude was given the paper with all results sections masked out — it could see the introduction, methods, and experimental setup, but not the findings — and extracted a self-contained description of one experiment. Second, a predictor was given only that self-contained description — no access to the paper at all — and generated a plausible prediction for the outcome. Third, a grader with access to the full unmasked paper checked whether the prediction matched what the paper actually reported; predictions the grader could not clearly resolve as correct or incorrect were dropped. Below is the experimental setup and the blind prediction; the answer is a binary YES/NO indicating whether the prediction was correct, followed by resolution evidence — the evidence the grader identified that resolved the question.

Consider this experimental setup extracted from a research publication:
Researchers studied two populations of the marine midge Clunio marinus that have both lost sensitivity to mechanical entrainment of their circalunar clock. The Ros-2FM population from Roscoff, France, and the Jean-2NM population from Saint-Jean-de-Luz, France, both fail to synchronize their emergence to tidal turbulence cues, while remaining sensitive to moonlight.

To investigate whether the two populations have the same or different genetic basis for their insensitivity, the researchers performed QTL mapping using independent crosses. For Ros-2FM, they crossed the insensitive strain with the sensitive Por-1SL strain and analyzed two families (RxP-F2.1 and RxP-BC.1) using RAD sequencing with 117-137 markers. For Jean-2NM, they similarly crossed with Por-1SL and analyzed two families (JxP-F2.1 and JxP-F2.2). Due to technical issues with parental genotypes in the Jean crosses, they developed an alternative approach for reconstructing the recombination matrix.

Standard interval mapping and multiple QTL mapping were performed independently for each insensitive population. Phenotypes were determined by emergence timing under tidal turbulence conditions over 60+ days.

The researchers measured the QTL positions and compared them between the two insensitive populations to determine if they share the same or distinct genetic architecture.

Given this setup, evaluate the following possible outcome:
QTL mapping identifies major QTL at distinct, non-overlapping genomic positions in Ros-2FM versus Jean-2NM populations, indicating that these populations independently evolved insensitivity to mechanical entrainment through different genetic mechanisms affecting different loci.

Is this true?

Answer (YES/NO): YES